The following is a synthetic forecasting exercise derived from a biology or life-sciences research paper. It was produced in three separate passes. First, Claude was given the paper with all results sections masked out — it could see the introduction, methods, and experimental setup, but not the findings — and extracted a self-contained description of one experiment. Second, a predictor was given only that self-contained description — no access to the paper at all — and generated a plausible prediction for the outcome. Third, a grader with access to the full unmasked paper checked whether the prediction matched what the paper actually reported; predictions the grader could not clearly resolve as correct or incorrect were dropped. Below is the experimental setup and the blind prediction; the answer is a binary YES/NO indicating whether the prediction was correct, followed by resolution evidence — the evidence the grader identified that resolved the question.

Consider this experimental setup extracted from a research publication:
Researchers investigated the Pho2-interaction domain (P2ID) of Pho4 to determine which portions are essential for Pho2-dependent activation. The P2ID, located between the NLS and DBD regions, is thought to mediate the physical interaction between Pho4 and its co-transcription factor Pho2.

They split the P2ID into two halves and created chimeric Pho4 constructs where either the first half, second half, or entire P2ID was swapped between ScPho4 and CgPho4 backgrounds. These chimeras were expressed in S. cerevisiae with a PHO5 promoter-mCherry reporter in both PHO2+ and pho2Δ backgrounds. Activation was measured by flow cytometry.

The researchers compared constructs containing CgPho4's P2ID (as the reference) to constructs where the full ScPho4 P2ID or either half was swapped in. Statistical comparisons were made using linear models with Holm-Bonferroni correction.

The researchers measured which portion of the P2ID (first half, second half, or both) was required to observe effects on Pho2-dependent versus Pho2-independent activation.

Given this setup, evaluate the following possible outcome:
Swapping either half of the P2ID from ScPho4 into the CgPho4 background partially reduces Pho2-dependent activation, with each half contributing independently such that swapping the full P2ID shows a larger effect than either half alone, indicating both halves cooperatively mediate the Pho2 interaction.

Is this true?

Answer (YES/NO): NO